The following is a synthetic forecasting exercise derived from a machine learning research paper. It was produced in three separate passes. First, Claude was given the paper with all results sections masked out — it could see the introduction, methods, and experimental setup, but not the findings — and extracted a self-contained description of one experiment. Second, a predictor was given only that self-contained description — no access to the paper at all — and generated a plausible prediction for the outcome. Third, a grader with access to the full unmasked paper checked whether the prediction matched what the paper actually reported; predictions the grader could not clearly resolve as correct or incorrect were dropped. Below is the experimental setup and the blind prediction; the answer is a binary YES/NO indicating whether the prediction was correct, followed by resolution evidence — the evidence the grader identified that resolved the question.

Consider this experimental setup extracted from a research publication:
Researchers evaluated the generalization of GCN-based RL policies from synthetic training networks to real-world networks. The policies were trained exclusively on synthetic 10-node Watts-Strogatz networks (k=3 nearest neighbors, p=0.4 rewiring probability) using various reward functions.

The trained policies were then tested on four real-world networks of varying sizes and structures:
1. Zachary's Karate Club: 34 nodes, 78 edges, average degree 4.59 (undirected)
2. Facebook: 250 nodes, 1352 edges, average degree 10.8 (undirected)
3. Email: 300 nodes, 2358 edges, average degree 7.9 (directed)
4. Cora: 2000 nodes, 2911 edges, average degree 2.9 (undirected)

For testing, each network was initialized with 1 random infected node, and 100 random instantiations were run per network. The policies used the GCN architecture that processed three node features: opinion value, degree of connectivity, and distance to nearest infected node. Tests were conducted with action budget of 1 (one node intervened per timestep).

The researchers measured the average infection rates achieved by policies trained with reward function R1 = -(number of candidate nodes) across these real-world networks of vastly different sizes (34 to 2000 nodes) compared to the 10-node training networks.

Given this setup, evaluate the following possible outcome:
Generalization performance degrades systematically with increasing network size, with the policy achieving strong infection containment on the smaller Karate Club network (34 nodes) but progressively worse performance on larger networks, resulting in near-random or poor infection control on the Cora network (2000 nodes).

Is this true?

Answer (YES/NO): NO